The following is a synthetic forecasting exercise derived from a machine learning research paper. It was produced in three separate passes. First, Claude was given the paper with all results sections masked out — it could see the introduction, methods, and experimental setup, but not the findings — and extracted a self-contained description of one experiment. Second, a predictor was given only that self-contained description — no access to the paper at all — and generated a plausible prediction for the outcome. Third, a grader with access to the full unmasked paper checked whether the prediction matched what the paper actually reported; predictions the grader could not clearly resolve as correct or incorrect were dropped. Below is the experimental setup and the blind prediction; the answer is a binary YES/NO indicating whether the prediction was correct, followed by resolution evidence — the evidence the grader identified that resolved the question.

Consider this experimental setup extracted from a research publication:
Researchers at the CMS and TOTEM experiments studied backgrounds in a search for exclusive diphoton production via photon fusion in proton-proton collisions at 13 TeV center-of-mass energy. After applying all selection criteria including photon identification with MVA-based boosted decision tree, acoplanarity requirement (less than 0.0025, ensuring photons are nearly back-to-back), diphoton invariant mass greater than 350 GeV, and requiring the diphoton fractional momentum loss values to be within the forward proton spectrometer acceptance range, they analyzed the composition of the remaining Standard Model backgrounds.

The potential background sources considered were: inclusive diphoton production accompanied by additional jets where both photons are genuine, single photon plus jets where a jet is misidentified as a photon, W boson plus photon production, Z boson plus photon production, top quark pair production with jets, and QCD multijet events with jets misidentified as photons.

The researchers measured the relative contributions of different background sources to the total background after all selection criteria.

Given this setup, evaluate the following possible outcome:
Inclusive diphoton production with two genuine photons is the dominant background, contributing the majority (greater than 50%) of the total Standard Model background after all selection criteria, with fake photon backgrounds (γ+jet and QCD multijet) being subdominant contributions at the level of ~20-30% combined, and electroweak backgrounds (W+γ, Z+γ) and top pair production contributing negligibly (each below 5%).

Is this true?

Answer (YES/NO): NO